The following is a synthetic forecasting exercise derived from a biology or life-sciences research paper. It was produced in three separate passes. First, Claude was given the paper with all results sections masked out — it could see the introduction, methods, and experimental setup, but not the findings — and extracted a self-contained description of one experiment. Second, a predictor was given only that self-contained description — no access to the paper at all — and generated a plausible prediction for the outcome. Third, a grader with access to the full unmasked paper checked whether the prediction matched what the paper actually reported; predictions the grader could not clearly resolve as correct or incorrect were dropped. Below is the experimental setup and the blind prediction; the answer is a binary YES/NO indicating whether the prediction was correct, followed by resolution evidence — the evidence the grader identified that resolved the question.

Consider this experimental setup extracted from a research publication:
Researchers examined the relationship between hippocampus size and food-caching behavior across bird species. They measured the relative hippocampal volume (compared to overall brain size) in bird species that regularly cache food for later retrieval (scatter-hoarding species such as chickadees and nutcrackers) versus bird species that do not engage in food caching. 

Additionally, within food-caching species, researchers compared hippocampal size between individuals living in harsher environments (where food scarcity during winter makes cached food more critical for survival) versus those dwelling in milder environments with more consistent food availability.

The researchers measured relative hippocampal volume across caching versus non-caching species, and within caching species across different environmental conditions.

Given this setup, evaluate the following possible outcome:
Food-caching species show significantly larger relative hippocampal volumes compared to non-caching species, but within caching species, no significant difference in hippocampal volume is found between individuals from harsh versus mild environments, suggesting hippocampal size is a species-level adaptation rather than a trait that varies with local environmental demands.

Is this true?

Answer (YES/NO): NO